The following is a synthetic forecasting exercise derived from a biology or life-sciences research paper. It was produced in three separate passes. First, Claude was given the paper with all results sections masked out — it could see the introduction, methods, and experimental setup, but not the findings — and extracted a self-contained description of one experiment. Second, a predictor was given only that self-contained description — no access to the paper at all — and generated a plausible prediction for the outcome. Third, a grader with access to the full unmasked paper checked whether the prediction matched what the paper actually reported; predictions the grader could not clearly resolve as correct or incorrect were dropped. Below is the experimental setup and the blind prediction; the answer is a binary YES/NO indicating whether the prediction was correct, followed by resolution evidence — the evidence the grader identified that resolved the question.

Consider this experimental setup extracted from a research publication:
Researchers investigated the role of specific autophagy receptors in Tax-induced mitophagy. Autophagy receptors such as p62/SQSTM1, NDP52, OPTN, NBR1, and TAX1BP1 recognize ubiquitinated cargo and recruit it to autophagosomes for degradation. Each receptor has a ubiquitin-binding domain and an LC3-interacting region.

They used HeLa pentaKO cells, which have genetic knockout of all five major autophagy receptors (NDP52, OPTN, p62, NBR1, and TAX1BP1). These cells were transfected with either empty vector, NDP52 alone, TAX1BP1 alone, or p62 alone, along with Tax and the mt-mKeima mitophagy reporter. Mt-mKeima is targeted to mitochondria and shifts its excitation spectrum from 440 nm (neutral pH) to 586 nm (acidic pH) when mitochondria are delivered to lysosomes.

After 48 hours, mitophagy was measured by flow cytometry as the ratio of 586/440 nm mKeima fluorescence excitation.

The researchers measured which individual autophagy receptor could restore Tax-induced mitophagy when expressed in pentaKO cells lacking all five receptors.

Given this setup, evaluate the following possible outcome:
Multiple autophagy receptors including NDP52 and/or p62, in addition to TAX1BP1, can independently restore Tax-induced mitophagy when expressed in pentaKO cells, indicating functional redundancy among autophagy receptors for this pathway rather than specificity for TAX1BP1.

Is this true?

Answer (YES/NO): NO